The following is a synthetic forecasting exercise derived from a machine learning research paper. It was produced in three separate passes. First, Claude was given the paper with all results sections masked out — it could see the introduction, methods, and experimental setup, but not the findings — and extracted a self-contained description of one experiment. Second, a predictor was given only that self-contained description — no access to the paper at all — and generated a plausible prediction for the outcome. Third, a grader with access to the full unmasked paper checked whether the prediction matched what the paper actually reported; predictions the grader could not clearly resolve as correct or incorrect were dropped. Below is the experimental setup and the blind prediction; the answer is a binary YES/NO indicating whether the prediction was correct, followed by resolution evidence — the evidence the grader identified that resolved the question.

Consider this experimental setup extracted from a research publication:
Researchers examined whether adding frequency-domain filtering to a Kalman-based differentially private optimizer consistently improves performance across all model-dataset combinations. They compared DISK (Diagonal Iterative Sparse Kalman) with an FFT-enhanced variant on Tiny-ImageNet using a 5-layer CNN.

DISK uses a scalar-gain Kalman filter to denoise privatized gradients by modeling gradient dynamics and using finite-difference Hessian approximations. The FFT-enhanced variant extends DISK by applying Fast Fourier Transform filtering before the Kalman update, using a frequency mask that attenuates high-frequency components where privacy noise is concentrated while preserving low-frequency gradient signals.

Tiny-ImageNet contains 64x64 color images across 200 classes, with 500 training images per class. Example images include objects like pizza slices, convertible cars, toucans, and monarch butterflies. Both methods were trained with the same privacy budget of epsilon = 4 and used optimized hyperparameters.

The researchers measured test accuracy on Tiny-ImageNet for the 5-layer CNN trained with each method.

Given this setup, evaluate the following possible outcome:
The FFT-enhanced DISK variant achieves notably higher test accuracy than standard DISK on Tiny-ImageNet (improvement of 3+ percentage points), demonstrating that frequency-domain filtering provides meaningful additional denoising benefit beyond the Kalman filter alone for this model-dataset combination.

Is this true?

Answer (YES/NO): NO